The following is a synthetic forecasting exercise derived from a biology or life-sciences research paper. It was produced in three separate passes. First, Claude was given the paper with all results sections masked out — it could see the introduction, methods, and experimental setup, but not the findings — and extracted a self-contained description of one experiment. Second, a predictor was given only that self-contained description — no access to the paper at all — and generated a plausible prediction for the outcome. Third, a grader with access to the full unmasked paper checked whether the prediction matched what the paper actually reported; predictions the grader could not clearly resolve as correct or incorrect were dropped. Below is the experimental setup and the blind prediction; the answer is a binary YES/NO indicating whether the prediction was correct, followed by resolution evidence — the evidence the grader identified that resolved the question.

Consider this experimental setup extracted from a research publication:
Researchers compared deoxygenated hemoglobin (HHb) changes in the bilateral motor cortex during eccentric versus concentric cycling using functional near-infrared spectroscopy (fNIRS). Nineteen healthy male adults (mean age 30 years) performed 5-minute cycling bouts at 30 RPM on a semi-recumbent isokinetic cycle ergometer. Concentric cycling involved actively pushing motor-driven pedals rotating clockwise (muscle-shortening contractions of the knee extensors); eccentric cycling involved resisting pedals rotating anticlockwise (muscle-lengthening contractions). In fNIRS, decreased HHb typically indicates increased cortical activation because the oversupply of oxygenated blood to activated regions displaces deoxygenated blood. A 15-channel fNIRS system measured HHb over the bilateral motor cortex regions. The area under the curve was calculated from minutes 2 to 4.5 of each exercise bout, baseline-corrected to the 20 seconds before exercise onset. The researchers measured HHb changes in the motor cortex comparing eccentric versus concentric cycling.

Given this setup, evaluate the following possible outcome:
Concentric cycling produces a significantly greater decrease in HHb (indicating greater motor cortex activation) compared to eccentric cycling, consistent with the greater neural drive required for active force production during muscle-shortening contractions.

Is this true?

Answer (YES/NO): NO